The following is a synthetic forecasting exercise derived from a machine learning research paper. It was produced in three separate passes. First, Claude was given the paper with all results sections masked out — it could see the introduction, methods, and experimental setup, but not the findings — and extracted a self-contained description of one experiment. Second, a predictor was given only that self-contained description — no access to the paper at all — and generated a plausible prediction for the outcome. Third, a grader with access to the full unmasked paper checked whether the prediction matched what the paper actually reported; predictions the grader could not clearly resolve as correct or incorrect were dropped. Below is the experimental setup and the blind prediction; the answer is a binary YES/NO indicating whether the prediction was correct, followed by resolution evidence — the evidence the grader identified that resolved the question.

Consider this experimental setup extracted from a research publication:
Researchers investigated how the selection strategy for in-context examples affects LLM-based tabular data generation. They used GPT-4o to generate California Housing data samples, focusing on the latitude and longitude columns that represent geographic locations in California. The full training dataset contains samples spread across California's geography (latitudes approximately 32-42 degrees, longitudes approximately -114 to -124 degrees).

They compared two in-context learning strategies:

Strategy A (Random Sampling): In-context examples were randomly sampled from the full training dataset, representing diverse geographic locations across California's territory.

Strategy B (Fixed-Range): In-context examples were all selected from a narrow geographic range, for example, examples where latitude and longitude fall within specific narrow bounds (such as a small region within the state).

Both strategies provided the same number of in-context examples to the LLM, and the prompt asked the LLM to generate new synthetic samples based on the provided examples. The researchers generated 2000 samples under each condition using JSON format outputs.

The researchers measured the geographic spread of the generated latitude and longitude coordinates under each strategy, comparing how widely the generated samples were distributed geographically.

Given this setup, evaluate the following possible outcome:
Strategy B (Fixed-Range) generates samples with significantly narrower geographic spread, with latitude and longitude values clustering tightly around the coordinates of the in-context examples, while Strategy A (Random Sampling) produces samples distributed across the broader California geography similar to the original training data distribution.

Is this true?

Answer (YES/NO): NO